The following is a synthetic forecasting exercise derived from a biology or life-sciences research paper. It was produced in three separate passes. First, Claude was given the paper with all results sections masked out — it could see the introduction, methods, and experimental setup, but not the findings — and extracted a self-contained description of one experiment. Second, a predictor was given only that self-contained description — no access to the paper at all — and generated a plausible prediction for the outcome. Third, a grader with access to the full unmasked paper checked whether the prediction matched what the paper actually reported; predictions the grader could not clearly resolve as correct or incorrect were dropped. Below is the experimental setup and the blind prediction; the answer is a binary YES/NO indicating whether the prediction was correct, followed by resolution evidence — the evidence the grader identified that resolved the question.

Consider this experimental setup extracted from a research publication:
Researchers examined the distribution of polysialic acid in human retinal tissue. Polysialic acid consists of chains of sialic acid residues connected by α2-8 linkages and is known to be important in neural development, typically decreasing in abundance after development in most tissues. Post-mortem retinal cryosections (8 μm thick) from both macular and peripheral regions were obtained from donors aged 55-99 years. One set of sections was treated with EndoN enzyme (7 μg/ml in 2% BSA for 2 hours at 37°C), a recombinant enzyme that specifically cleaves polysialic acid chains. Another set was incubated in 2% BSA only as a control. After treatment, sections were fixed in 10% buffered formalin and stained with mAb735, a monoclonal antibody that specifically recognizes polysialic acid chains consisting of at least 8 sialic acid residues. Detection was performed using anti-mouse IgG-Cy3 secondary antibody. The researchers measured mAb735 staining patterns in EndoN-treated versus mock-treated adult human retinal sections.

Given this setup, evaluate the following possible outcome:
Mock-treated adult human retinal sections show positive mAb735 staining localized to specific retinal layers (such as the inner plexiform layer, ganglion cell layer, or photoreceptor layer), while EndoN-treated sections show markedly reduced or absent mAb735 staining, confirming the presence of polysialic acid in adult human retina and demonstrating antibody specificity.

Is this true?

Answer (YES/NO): YES